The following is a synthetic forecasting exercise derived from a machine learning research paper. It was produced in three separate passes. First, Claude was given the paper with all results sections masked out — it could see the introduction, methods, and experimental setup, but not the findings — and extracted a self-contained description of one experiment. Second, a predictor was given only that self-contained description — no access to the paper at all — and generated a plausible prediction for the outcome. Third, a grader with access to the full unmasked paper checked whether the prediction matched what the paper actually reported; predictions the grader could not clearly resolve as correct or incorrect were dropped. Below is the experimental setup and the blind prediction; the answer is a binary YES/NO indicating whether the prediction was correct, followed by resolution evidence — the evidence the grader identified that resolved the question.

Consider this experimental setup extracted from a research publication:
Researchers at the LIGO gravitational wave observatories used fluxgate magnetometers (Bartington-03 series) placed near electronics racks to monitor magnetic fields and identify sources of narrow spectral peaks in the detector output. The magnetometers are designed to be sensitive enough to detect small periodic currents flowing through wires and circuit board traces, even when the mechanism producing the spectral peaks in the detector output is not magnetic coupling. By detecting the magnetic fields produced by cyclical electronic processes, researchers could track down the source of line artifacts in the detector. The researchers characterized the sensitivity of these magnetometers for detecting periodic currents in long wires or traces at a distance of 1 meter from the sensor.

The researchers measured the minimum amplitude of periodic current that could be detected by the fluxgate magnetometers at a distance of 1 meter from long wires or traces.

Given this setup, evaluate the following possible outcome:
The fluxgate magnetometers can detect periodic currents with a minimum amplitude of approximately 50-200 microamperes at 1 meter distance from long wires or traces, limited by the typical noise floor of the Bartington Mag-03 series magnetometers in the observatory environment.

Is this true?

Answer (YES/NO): YES